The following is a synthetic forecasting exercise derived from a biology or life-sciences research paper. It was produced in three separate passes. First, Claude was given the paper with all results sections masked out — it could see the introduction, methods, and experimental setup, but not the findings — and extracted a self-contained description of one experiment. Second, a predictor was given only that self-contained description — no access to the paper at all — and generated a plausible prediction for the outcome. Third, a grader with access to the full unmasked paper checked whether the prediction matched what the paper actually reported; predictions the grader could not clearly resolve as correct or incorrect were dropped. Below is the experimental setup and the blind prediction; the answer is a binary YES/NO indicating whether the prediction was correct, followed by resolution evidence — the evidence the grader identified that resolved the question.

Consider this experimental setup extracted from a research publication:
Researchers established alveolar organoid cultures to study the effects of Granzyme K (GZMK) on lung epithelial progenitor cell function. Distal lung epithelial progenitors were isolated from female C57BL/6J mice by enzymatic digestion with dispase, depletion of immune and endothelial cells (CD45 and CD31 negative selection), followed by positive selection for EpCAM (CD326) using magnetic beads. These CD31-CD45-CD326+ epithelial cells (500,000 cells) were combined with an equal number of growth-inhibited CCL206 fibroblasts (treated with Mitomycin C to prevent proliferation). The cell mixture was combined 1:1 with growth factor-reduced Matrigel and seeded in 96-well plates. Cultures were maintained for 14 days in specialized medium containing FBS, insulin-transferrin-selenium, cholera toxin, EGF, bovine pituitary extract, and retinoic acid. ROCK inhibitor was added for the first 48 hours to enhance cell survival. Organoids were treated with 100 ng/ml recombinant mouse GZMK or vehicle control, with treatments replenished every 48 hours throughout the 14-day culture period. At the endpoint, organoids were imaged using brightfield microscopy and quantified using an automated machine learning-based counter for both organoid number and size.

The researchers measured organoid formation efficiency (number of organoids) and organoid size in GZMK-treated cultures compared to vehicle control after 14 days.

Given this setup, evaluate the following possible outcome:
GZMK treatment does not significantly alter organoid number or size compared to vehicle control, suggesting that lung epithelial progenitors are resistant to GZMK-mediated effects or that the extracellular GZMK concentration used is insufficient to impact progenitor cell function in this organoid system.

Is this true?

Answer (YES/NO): NO